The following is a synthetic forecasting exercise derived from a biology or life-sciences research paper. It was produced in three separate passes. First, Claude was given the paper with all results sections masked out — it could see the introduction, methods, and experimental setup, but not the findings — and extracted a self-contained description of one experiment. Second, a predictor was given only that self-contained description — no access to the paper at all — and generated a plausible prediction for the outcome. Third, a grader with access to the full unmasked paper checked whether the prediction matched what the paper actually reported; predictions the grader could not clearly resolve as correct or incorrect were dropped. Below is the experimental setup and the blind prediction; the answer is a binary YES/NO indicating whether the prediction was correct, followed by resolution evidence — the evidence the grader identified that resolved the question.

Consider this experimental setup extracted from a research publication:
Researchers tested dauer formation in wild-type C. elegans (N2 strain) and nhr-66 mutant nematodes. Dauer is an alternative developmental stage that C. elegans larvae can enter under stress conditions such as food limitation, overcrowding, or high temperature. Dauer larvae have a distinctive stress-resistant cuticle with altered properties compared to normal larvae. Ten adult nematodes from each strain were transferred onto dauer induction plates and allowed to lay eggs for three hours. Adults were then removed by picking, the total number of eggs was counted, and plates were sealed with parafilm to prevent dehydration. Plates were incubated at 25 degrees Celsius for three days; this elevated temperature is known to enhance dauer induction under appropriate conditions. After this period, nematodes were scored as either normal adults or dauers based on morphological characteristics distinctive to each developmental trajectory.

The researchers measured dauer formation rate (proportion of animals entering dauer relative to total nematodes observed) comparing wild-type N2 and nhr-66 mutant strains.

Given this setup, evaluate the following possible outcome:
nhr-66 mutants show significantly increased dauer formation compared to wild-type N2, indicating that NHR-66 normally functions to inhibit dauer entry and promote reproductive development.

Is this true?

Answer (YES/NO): NO